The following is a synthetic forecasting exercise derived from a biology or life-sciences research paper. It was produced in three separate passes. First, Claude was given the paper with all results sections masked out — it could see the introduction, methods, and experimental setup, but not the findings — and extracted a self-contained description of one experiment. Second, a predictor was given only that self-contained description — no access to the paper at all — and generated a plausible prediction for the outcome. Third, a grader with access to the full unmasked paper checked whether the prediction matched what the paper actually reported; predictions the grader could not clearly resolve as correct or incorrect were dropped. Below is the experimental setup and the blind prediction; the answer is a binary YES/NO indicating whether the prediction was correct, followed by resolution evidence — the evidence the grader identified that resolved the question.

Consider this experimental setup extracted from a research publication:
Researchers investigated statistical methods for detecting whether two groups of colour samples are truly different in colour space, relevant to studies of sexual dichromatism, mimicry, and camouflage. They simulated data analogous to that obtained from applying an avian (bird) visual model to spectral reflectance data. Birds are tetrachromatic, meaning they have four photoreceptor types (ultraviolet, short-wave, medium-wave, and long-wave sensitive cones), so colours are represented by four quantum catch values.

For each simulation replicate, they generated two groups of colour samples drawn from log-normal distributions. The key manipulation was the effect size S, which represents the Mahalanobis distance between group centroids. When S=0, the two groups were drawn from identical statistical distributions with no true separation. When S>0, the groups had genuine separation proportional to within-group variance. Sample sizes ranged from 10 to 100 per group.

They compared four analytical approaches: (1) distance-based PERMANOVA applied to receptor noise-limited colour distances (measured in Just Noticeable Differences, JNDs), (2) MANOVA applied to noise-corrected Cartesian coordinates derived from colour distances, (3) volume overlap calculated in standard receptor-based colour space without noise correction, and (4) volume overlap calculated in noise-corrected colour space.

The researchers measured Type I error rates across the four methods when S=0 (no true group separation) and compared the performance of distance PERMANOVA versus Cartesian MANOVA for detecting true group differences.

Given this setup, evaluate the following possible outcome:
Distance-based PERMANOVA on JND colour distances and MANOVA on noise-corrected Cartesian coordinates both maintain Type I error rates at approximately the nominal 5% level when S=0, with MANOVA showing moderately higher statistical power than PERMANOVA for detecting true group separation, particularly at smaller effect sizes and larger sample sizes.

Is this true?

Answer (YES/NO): YES